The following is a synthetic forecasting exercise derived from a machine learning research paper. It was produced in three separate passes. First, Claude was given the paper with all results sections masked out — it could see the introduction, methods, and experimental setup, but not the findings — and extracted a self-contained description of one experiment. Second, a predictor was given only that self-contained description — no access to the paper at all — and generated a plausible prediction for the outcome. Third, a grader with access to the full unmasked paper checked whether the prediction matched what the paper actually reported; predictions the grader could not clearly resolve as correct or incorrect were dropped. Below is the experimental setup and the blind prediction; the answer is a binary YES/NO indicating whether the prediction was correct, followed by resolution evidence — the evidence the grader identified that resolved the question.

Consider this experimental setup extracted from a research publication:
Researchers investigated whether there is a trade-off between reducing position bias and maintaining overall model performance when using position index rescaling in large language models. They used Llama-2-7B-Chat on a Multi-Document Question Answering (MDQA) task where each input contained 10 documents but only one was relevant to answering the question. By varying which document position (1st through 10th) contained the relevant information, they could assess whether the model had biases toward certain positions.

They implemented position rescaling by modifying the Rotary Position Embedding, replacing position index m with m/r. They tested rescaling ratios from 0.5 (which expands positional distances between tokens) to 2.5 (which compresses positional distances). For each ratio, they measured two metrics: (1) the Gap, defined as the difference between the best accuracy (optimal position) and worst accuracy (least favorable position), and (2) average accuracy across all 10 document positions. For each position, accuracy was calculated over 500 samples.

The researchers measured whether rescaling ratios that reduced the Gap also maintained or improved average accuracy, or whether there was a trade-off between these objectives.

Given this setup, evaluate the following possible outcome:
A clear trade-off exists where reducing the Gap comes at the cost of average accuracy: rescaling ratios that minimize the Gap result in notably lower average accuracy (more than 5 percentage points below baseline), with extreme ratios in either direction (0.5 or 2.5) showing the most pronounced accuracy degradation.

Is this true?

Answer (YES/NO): NO